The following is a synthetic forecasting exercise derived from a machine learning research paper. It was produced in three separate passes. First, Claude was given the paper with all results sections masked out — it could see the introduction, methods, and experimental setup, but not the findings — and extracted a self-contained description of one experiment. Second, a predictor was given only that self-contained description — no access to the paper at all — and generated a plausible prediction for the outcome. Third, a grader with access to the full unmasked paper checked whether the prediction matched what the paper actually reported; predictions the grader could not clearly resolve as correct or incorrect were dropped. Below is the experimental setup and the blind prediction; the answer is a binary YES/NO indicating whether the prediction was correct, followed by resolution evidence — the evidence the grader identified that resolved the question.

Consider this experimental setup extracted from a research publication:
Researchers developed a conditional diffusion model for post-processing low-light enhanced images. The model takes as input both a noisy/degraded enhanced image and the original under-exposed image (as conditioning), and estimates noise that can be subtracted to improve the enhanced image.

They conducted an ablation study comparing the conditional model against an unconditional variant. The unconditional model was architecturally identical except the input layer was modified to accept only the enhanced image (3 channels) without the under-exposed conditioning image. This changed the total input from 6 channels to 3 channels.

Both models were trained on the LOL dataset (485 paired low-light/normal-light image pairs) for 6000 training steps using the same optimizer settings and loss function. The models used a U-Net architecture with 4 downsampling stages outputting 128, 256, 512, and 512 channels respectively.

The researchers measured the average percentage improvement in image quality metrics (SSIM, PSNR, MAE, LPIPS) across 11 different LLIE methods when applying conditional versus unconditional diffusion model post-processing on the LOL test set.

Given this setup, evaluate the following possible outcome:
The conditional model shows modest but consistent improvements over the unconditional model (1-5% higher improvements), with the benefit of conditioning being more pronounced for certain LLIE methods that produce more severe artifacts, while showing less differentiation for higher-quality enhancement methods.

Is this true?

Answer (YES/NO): NO